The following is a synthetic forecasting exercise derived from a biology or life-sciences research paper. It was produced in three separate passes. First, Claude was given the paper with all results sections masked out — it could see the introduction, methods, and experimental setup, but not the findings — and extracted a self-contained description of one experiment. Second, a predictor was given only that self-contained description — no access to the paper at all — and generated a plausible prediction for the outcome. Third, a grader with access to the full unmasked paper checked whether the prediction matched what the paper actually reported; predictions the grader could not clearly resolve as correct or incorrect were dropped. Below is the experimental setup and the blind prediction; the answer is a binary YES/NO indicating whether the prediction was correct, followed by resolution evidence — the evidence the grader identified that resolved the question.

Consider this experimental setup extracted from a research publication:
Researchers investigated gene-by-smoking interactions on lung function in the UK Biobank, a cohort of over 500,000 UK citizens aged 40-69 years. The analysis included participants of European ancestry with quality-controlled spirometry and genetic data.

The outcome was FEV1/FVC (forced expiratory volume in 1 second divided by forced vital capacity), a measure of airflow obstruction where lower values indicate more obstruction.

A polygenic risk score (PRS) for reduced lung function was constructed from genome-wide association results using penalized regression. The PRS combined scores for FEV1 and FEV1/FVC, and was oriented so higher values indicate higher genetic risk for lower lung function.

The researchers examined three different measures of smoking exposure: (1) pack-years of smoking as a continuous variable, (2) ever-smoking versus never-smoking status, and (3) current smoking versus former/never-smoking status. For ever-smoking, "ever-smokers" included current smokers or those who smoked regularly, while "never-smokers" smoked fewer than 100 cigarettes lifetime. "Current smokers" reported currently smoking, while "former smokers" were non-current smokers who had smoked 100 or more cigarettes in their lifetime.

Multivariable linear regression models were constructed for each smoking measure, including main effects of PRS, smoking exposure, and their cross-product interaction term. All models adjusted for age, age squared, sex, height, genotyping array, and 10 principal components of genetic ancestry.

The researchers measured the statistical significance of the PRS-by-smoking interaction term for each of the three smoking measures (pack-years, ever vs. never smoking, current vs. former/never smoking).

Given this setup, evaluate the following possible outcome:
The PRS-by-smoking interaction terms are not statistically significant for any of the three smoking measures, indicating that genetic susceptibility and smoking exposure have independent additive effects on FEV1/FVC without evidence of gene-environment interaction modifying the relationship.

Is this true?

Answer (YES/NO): NO